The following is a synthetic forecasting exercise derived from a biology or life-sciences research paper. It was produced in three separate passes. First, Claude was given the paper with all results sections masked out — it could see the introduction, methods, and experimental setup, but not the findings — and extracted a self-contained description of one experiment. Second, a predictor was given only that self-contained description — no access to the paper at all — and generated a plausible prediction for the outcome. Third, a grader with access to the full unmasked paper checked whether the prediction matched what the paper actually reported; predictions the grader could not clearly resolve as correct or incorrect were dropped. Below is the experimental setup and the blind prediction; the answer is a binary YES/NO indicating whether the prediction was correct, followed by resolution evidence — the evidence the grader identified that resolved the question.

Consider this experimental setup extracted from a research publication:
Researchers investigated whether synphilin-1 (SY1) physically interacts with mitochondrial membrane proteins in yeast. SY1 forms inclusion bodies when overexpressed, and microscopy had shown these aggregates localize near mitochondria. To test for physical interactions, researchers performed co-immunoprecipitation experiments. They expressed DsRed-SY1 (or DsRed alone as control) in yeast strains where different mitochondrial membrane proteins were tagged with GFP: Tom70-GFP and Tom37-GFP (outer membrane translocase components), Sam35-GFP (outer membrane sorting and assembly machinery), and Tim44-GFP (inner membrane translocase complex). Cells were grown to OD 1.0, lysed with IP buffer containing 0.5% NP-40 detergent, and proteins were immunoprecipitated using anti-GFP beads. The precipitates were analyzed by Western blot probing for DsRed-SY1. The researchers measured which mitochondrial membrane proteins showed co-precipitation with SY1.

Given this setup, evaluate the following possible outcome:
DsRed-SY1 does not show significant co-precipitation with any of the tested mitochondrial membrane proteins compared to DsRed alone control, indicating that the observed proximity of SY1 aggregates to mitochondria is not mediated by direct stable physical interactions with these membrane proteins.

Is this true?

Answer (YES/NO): NO